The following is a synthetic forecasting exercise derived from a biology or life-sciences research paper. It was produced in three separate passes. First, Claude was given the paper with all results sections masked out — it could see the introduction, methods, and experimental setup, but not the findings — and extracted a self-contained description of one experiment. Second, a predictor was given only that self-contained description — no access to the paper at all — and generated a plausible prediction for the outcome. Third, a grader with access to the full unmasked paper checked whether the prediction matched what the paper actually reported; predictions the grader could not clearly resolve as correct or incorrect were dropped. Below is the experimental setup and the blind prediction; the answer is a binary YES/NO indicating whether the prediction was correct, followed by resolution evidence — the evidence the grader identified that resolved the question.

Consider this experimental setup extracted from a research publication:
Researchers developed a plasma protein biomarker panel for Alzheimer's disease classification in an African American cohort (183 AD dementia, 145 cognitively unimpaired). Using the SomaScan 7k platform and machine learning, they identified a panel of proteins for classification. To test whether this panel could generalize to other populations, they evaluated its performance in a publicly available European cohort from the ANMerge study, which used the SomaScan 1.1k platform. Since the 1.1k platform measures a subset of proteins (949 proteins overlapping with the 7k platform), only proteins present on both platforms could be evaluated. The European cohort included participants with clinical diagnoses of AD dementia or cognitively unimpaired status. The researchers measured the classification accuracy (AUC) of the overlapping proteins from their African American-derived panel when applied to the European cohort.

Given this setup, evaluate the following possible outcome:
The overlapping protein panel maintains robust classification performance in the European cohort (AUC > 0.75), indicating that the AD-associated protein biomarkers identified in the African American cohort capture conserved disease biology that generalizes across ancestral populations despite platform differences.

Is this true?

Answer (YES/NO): NO